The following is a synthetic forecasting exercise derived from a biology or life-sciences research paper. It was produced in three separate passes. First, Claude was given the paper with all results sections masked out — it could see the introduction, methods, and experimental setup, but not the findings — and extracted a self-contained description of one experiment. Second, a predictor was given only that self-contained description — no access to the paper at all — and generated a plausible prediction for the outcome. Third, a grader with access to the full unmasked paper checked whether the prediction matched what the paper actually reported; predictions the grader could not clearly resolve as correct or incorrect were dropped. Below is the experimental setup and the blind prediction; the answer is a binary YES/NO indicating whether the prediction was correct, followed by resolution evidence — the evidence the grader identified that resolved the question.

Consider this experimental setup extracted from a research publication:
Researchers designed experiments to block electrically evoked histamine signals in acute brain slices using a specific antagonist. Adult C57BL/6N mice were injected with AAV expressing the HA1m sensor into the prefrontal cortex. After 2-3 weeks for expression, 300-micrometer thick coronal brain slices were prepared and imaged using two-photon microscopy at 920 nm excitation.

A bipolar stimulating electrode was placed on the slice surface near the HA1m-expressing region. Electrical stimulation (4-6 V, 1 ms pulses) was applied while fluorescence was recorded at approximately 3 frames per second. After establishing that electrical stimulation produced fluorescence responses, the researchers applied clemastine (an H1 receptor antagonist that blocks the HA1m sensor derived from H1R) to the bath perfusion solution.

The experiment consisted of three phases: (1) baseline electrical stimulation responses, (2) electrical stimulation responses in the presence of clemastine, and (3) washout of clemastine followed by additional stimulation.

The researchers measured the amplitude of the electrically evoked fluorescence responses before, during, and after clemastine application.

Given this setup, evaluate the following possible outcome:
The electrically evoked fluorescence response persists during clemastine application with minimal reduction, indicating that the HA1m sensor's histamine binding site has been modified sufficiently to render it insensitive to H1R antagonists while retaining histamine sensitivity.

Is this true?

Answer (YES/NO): NO